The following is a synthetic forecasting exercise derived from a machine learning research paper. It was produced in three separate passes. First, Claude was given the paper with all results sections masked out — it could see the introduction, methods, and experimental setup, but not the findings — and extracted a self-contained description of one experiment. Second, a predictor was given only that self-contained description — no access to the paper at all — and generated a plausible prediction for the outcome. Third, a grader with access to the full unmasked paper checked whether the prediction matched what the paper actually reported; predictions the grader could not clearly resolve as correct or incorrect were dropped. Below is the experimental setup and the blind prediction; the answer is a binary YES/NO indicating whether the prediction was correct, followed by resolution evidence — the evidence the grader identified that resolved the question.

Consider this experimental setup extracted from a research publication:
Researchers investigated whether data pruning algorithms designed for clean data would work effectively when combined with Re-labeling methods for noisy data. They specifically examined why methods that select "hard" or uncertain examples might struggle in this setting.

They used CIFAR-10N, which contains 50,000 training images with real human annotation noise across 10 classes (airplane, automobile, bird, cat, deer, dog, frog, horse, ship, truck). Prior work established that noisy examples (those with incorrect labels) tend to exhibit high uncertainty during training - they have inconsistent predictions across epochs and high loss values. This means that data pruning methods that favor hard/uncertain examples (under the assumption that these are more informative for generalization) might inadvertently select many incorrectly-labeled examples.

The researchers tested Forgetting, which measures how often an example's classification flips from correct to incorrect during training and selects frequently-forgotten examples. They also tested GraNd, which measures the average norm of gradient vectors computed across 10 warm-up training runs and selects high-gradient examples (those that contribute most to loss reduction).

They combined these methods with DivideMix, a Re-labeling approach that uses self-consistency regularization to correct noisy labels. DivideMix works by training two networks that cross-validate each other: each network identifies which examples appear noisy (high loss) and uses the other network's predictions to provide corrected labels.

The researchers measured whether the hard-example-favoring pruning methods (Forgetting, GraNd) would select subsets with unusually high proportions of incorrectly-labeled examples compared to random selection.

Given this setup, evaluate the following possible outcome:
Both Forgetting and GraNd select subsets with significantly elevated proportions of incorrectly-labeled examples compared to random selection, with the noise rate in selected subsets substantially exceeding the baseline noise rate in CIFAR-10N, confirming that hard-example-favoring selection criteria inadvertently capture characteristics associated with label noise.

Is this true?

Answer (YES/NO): NO